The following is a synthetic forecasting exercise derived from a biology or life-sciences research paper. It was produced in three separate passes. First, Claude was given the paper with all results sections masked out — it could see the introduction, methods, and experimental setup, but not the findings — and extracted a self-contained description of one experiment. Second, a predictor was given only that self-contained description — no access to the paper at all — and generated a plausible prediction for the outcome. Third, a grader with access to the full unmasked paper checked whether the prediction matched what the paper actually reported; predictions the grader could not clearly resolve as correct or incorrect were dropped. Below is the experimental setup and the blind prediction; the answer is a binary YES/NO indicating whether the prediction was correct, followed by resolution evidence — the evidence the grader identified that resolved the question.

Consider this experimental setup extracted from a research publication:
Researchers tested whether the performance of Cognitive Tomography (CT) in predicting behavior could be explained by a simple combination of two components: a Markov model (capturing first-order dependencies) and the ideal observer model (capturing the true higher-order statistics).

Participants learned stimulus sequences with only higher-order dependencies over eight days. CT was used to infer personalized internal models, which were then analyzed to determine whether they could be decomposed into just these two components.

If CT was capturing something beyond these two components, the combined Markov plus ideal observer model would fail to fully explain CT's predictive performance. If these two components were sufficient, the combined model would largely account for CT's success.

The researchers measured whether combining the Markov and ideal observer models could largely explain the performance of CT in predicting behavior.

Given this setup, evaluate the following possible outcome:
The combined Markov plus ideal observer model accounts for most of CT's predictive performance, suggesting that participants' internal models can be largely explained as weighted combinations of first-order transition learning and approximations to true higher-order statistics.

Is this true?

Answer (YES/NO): YES